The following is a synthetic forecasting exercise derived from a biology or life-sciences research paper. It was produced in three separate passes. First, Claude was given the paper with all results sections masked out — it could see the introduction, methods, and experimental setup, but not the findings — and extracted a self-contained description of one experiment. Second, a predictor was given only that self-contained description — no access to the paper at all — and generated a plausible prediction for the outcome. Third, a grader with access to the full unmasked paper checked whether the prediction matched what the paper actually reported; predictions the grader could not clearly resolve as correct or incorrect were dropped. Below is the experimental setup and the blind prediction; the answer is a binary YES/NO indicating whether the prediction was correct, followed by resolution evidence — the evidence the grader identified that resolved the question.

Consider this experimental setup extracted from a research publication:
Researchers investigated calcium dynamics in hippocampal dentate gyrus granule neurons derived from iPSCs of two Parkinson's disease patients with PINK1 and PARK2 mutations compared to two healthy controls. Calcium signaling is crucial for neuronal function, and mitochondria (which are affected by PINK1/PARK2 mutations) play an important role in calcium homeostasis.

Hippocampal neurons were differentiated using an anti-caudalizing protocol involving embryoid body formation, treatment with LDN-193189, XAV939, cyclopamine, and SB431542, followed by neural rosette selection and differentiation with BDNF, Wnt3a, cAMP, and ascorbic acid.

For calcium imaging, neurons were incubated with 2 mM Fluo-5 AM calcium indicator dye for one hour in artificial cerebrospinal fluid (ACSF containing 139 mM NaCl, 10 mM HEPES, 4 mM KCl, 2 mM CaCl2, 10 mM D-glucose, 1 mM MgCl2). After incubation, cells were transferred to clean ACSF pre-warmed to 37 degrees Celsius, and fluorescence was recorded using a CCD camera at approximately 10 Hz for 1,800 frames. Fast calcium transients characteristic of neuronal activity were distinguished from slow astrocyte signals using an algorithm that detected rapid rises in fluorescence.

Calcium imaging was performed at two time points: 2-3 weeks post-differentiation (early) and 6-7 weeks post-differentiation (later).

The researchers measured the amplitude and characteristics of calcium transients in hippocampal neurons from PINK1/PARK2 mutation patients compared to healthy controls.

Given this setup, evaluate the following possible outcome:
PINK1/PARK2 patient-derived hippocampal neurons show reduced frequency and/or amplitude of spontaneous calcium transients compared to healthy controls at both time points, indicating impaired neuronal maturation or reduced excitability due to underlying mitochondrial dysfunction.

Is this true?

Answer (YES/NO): NO